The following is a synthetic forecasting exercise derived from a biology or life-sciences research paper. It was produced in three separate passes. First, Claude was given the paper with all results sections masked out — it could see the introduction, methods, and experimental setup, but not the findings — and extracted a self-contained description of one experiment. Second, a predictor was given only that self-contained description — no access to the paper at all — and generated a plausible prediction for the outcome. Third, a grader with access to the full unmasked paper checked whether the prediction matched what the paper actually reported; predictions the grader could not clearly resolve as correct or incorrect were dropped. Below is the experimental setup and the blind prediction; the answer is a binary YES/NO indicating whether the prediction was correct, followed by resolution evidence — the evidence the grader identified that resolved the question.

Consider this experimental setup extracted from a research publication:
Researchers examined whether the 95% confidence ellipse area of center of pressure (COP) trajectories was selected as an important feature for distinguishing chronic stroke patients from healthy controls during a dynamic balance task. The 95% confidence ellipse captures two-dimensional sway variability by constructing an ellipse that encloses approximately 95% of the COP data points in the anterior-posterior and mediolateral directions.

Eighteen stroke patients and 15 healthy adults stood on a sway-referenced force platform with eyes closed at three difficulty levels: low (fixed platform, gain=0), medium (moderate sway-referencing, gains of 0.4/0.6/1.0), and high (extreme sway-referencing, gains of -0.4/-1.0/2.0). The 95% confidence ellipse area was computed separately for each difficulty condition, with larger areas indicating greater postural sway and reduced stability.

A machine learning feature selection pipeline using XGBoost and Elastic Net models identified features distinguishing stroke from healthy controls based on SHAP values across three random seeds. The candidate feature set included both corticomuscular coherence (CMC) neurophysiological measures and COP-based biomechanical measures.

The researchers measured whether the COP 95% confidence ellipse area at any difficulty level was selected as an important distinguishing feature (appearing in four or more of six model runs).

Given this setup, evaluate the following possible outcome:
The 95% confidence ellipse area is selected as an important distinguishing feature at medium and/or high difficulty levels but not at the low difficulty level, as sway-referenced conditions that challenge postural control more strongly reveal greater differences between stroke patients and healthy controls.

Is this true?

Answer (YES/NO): NO